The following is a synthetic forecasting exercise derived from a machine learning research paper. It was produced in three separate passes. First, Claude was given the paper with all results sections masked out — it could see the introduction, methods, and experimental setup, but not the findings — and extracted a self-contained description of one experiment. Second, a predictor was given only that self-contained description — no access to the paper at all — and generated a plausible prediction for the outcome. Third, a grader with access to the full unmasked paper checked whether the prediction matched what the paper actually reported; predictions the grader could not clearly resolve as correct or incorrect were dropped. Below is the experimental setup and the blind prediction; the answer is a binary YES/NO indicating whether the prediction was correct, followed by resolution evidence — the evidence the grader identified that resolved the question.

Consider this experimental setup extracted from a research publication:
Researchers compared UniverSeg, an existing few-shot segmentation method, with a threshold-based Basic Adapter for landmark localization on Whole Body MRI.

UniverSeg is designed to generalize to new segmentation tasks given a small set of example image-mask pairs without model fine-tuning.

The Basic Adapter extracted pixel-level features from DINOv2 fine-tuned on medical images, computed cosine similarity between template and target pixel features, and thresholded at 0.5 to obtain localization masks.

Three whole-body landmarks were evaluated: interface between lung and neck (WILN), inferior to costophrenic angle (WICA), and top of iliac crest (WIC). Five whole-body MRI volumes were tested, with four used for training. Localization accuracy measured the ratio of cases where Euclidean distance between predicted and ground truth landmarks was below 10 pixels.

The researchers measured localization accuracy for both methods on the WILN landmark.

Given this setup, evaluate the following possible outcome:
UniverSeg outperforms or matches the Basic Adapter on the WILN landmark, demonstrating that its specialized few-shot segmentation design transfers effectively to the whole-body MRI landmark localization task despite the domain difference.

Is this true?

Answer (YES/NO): YES